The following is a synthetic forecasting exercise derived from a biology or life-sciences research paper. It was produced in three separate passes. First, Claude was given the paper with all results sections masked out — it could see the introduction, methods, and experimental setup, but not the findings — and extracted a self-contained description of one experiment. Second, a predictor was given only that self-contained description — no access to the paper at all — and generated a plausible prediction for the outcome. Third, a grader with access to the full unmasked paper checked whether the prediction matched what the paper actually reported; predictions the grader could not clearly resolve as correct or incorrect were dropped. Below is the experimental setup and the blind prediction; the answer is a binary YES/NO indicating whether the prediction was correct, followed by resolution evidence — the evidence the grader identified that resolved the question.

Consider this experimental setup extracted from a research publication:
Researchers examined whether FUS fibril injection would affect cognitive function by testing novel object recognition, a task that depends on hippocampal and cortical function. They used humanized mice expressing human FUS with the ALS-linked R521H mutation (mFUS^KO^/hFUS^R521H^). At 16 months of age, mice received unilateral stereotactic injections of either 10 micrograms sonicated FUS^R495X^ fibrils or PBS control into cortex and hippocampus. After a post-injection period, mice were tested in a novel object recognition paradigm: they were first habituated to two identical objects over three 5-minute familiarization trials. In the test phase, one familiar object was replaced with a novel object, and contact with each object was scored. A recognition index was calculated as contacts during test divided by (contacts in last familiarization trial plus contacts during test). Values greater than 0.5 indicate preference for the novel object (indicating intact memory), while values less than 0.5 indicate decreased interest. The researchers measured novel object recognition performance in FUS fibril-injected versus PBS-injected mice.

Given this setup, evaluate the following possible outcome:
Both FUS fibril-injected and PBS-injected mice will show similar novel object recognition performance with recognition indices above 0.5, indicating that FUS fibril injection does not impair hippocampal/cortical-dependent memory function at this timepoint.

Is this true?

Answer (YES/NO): NO